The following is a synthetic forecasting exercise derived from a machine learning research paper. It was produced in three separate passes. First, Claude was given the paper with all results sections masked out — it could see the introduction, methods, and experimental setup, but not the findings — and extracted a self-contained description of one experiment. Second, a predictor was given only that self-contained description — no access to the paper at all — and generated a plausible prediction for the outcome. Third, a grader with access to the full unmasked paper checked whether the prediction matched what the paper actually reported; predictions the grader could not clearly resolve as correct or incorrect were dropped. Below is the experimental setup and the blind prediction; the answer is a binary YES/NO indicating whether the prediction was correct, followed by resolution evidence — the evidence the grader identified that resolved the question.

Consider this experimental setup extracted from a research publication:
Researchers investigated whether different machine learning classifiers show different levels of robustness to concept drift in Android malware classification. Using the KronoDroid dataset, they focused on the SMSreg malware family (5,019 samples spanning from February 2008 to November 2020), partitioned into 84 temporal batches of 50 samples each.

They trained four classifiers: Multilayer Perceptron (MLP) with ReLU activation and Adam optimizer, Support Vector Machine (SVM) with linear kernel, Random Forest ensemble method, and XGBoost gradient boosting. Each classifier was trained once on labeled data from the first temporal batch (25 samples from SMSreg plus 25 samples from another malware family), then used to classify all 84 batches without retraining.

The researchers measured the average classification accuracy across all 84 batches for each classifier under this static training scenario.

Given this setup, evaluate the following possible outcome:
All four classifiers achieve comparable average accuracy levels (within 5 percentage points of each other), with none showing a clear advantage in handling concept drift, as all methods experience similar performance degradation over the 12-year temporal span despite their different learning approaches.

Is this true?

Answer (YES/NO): NO